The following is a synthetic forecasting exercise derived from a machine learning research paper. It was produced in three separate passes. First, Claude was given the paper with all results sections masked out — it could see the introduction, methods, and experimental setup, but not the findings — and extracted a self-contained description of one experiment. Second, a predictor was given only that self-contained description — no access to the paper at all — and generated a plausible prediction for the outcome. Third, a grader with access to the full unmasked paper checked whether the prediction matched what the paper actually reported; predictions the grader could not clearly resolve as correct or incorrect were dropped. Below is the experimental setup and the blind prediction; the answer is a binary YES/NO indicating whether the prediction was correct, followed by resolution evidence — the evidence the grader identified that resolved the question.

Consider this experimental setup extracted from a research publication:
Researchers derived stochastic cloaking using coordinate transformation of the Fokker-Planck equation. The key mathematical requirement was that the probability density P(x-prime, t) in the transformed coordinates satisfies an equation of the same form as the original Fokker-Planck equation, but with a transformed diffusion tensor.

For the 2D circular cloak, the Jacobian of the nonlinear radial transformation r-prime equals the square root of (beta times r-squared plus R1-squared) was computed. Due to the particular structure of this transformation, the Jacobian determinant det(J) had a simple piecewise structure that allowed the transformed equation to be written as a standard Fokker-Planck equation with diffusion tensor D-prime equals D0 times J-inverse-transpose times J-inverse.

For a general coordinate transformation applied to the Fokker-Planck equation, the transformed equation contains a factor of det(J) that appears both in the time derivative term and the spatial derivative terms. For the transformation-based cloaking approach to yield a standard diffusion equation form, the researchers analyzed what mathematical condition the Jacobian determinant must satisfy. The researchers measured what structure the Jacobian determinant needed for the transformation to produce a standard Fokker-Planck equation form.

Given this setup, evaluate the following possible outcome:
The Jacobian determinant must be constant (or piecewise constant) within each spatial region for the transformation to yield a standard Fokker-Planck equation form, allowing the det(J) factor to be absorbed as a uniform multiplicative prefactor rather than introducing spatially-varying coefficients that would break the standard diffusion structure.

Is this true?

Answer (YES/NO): YES